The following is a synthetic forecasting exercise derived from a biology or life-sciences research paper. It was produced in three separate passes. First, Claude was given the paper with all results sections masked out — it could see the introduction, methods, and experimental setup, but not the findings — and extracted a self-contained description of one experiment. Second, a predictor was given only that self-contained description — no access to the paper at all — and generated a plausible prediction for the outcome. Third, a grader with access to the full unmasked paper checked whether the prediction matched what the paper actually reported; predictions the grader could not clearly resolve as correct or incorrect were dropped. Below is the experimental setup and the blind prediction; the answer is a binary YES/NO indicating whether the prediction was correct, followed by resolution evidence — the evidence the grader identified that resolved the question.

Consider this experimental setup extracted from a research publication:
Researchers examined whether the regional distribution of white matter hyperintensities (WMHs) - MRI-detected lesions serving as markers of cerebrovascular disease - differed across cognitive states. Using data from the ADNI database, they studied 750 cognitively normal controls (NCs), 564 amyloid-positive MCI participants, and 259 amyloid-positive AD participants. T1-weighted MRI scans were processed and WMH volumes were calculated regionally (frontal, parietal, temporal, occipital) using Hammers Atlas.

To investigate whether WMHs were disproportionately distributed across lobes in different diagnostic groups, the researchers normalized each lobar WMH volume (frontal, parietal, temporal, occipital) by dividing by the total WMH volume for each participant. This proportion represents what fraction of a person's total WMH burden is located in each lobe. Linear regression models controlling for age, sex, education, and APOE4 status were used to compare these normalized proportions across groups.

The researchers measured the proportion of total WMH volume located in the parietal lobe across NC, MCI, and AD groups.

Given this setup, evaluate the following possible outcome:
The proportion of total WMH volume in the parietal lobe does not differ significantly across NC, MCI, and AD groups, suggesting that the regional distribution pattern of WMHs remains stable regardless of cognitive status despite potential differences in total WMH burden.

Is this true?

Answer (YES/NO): NO